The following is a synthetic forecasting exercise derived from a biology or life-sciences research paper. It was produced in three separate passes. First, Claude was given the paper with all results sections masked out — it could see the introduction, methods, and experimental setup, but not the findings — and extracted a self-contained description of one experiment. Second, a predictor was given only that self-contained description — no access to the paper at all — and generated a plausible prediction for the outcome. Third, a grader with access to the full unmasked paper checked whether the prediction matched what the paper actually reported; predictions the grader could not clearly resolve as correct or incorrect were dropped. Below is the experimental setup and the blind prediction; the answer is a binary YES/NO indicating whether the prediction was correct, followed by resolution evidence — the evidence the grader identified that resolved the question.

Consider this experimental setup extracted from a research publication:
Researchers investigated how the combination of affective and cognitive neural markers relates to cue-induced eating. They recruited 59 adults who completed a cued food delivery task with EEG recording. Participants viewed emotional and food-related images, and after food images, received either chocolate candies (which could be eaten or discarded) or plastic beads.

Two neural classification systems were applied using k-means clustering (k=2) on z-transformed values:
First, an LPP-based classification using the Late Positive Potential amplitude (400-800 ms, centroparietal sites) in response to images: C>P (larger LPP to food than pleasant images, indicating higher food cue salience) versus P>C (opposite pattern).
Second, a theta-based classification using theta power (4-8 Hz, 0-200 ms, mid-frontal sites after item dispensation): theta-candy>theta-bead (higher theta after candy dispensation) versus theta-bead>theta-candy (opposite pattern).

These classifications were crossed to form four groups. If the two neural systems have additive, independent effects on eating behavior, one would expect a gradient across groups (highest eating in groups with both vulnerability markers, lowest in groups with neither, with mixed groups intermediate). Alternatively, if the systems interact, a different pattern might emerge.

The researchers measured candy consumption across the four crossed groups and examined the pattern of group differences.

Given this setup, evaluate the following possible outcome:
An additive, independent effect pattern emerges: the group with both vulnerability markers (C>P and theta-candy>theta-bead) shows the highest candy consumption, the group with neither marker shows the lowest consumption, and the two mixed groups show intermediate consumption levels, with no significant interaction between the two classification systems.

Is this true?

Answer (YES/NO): NO